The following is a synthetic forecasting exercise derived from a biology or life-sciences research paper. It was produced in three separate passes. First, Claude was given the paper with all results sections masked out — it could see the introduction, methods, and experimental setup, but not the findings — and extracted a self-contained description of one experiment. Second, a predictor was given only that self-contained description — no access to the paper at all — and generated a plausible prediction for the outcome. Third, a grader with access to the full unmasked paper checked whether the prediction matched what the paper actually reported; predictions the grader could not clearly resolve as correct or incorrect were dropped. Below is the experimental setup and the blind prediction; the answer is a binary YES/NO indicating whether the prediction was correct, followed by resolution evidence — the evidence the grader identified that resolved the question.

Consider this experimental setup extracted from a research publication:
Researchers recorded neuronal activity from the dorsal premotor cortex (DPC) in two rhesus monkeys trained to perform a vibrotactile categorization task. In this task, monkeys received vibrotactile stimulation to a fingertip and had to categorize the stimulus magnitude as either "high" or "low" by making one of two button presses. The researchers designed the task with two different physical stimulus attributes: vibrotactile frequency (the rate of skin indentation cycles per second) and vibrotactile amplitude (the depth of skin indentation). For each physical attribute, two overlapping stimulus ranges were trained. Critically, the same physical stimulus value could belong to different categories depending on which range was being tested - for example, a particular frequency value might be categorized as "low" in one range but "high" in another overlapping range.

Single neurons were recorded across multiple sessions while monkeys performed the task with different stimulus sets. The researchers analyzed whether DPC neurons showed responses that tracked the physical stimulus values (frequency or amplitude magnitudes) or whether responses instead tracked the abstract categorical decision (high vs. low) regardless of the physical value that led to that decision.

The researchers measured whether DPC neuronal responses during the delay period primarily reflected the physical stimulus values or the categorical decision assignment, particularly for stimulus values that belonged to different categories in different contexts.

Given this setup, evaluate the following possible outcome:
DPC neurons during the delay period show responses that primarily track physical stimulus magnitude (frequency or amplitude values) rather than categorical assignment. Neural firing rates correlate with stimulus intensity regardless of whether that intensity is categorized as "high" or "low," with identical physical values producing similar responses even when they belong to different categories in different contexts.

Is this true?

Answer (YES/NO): NO